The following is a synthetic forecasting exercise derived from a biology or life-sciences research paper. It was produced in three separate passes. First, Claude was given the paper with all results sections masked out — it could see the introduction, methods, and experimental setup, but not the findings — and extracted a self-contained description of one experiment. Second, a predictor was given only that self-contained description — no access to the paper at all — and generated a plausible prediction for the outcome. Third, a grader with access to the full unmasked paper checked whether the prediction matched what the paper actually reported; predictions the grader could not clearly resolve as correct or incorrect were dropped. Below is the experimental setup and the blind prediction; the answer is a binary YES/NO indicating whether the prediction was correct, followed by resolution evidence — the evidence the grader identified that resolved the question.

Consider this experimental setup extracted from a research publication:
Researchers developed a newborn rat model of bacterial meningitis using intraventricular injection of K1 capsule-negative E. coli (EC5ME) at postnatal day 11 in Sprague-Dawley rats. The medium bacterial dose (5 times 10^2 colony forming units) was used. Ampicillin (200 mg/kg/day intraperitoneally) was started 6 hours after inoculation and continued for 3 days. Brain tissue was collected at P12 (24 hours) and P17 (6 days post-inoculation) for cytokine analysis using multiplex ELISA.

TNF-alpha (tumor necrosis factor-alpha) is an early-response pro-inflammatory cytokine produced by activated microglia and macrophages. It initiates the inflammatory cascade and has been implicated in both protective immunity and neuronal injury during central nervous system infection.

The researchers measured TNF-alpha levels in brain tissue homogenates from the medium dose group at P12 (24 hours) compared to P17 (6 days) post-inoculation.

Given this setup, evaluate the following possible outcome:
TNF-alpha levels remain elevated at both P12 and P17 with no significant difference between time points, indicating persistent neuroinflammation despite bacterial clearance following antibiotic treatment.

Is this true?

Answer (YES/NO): NO